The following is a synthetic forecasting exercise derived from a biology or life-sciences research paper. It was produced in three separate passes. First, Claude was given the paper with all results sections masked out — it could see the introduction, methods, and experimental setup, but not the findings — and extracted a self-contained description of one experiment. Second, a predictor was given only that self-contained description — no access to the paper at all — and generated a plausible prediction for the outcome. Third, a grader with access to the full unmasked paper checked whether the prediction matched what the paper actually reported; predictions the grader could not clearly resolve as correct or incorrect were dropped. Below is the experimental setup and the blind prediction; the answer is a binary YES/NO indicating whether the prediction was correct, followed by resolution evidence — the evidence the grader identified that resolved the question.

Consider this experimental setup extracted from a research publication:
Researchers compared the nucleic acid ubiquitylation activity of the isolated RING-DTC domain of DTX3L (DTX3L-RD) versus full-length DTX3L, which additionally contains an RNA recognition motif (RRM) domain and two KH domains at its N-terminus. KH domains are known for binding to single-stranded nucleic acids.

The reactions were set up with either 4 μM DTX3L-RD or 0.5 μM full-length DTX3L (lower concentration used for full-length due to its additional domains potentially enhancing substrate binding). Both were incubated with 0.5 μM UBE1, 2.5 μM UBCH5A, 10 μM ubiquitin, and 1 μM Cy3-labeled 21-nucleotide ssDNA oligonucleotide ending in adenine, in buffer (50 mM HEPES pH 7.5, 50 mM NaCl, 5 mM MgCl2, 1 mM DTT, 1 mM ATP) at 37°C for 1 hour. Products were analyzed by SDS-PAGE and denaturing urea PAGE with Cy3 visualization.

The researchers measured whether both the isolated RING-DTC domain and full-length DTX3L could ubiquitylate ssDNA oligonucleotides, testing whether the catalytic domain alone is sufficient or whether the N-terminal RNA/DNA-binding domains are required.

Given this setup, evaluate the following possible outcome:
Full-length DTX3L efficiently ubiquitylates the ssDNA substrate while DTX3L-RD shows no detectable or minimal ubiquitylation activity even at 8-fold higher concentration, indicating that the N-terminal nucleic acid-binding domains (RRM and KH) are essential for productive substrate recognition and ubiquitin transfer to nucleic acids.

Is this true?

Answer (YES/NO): NO